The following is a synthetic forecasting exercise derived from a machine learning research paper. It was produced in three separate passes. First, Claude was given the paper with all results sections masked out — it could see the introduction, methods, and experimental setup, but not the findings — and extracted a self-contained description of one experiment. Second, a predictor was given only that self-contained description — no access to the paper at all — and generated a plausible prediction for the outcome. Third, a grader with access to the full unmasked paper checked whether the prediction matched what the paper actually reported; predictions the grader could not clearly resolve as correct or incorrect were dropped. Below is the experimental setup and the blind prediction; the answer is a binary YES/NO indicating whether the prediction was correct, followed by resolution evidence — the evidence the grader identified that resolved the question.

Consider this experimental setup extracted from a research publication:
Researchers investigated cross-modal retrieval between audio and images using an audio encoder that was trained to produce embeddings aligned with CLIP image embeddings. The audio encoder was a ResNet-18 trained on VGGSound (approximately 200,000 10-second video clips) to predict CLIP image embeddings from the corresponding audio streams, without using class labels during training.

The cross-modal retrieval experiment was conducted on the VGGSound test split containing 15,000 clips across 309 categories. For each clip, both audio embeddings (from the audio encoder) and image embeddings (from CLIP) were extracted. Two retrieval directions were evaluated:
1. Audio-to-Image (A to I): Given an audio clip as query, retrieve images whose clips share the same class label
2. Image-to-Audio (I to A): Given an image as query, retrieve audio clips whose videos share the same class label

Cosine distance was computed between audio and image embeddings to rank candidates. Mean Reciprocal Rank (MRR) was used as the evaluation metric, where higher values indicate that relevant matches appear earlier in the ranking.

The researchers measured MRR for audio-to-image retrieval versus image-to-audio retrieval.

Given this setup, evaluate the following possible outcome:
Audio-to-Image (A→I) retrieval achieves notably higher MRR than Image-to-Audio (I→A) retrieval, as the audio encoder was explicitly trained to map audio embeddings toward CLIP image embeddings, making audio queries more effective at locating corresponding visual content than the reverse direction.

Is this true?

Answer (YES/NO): NO